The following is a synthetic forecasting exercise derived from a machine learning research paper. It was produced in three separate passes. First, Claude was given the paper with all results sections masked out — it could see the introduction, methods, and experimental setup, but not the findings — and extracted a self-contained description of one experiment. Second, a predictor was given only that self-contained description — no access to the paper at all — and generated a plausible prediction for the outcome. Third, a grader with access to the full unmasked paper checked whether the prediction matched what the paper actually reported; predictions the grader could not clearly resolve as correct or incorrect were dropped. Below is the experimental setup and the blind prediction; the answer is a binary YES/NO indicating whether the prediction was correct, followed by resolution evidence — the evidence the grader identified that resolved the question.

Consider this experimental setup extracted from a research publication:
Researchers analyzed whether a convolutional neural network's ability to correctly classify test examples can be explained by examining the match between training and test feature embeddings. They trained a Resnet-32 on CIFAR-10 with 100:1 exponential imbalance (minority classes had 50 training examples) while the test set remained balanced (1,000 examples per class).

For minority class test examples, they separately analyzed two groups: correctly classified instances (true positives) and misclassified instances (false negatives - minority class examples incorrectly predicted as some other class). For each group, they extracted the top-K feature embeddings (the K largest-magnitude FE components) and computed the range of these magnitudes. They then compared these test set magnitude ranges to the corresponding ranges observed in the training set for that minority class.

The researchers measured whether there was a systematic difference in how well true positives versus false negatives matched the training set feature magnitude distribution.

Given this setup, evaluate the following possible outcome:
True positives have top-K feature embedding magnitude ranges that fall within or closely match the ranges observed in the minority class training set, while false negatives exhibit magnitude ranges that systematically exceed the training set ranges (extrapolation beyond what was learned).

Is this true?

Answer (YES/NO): NO